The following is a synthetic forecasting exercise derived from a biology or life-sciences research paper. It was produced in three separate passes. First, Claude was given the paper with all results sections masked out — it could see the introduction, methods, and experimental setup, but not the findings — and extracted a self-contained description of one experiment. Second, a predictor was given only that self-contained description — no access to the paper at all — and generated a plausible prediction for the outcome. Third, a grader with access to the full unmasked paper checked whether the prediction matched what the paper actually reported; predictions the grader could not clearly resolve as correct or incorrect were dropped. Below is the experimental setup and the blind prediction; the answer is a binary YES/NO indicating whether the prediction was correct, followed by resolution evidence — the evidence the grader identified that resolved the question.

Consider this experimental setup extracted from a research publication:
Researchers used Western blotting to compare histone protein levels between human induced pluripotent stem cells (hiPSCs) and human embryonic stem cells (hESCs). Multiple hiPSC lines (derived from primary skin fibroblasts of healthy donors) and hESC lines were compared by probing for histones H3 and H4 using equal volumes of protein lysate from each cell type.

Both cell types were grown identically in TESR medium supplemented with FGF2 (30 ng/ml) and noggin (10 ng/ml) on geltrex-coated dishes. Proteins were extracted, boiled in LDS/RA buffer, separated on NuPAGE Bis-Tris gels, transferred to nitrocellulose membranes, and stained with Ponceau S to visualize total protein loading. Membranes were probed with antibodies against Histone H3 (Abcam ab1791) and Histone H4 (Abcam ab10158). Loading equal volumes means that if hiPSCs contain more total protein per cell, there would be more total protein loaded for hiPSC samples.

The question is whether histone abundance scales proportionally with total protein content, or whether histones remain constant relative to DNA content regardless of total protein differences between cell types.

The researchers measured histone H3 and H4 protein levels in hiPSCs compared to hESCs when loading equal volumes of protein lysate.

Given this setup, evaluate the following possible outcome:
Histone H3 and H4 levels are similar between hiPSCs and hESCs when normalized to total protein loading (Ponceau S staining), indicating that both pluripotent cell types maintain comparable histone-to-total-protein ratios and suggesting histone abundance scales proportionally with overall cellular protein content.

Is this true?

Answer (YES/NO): NO